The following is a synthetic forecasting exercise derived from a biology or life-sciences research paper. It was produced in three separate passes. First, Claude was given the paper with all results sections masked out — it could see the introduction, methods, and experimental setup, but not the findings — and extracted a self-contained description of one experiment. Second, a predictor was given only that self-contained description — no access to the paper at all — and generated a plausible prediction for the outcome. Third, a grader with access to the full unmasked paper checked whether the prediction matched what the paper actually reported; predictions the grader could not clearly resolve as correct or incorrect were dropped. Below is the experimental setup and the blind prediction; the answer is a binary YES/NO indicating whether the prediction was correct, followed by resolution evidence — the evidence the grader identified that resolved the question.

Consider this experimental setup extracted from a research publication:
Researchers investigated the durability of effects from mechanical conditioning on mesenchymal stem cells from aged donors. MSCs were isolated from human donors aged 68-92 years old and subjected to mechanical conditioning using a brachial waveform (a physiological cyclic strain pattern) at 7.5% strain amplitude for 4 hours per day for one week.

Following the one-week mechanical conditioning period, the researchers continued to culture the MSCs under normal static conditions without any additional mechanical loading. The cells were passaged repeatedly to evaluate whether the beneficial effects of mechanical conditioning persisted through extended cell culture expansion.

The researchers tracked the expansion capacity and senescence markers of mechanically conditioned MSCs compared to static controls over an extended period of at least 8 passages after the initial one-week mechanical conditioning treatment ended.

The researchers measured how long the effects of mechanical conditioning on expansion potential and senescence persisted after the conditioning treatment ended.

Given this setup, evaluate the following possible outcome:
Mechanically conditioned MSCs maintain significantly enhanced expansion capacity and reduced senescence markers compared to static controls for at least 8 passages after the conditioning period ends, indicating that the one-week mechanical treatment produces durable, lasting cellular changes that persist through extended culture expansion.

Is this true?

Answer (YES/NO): YES